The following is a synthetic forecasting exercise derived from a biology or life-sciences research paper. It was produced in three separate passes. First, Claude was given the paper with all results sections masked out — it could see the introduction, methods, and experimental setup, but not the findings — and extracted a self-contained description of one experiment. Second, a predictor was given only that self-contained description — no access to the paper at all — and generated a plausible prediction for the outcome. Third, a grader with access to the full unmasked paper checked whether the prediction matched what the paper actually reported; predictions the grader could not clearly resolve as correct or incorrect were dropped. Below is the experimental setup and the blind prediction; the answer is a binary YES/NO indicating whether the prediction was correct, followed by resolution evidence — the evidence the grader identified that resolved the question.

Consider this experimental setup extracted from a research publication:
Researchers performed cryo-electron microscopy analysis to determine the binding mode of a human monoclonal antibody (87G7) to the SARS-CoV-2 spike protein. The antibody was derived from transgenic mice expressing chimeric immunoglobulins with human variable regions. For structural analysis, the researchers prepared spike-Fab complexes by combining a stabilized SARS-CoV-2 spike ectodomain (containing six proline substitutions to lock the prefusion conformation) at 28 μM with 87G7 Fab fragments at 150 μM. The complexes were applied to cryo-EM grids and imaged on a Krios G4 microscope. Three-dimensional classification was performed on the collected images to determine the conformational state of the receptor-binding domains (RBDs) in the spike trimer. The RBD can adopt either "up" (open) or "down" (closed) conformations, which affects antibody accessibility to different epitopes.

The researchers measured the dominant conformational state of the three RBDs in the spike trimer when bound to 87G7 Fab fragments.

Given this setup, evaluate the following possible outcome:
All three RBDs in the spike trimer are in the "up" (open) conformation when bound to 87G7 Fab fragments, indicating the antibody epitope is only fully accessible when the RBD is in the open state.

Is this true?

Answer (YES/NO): YES